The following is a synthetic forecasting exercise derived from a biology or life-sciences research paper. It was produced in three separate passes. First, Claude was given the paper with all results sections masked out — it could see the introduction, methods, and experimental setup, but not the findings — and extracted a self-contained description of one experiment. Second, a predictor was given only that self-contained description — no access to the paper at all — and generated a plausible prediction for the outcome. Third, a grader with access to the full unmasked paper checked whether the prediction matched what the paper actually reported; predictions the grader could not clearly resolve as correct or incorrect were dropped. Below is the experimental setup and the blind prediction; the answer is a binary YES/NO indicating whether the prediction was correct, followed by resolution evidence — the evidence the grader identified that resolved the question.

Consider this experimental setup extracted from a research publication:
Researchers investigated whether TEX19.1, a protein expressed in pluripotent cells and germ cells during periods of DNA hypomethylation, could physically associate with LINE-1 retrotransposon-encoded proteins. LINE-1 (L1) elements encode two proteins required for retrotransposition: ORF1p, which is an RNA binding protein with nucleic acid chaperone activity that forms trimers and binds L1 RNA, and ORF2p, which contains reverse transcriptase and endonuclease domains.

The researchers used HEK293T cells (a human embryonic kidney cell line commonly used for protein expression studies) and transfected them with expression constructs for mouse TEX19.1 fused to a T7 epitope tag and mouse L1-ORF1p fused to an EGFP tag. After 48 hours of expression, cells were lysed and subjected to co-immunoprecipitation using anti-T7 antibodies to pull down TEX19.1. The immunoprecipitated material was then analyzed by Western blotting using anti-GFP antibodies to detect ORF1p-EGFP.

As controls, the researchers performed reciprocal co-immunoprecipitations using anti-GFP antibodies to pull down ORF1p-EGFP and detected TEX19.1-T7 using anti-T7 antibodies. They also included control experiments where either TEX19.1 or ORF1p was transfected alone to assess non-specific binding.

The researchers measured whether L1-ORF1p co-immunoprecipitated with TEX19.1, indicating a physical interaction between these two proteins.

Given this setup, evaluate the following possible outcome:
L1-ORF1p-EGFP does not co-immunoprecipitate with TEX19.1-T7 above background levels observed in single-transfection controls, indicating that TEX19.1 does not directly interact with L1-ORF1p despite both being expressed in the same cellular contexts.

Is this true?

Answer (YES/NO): NO